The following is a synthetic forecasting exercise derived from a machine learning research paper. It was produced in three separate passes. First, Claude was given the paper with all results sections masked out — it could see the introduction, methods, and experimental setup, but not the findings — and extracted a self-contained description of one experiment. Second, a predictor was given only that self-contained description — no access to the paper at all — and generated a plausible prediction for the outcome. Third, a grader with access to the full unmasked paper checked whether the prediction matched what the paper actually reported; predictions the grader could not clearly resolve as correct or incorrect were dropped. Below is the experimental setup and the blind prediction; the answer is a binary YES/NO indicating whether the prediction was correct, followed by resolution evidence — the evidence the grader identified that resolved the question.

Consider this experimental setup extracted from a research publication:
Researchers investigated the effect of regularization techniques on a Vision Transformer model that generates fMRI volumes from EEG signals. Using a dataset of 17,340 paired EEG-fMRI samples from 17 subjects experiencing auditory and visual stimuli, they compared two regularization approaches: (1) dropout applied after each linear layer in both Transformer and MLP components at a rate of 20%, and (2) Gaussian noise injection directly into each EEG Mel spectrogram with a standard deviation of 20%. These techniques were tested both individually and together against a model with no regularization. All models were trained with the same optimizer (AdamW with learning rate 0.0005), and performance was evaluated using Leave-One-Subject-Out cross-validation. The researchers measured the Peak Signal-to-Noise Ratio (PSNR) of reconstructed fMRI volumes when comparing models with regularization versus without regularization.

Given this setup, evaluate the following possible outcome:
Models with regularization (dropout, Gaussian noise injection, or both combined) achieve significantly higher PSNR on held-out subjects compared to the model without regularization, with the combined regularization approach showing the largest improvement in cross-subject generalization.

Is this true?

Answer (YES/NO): NO